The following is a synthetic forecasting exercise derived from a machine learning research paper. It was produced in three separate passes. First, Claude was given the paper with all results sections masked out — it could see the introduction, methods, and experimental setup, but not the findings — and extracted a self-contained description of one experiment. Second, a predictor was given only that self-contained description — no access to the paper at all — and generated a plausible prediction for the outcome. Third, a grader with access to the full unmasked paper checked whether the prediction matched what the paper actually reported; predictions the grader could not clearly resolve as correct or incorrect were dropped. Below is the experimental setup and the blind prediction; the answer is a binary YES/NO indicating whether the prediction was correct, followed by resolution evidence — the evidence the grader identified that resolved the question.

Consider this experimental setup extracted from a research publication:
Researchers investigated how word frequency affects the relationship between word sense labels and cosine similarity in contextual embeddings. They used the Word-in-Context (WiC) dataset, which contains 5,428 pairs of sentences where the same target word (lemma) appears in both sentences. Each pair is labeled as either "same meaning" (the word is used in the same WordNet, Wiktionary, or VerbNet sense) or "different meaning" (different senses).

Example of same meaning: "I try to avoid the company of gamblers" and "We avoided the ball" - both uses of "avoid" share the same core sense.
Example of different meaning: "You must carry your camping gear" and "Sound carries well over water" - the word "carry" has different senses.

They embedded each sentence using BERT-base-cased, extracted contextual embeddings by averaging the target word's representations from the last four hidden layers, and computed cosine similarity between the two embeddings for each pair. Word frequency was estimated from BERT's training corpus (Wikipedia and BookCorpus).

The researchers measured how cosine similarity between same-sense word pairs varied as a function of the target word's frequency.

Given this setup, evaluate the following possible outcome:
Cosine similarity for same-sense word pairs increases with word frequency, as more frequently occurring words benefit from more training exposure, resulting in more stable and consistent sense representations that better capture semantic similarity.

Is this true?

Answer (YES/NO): NO